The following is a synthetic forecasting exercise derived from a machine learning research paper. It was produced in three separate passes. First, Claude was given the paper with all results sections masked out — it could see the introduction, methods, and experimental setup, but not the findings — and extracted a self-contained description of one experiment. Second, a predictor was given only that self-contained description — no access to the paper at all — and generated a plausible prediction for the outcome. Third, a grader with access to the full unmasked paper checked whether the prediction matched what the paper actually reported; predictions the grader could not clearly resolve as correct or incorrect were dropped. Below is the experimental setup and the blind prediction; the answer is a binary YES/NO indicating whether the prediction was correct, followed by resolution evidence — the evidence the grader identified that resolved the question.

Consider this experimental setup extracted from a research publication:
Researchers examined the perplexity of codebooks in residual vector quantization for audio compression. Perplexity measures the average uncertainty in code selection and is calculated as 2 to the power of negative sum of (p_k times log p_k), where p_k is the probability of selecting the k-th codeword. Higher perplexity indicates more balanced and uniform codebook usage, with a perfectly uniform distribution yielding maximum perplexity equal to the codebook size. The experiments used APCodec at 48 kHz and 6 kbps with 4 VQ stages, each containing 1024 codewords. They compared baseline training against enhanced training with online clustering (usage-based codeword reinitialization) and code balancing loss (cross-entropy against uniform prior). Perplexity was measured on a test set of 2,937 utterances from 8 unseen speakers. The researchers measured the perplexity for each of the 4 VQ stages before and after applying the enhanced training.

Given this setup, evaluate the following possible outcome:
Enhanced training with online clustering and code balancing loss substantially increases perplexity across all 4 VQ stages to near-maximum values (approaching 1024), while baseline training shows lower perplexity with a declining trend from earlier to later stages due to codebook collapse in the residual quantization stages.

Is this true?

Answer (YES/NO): NO